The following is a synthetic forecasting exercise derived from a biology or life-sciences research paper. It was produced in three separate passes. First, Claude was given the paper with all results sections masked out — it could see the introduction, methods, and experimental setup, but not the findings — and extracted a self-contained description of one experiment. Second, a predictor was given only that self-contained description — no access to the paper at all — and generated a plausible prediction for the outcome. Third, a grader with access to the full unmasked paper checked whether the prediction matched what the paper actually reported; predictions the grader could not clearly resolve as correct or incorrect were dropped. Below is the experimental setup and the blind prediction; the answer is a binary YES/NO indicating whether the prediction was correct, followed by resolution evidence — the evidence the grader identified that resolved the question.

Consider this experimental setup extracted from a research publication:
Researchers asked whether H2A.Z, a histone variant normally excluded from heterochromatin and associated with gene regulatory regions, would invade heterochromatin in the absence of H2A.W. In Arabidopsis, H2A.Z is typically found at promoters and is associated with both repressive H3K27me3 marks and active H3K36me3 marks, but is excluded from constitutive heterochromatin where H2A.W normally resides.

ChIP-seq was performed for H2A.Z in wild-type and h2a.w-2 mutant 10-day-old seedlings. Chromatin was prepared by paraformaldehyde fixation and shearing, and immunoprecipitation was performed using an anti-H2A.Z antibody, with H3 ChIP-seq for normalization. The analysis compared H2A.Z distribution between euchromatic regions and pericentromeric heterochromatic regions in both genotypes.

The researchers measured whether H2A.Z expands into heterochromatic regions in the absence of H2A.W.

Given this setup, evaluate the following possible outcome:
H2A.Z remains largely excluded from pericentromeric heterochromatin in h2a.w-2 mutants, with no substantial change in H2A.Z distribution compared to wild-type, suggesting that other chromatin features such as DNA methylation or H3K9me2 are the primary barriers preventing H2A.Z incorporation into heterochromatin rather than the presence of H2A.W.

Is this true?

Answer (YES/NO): YES